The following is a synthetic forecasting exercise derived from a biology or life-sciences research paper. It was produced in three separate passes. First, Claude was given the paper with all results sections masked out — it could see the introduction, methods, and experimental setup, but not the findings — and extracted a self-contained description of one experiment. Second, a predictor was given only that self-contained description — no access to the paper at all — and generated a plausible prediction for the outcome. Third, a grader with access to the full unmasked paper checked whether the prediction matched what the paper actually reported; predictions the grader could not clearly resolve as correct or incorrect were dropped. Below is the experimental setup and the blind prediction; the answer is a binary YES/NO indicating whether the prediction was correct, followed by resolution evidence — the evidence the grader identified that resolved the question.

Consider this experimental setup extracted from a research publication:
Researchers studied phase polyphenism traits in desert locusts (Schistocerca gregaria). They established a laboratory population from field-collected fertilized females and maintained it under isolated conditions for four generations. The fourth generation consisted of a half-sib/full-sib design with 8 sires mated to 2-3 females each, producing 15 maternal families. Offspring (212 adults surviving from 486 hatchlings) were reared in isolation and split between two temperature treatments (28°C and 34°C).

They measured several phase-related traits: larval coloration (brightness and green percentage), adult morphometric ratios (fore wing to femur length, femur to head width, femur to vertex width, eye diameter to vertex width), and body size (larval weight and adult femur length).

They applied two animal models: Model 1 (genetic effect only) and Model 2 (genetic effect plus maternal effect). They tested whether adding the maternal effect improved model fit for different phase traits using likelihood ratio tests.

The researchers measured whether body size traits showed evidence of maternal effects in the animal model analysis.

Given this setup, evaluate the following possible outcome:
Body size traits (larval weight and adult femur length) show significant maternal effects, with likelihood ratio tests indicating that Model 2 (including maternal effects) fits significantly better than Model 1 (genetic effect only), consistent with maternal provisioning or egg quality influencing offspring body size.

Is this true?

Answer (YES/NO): NO